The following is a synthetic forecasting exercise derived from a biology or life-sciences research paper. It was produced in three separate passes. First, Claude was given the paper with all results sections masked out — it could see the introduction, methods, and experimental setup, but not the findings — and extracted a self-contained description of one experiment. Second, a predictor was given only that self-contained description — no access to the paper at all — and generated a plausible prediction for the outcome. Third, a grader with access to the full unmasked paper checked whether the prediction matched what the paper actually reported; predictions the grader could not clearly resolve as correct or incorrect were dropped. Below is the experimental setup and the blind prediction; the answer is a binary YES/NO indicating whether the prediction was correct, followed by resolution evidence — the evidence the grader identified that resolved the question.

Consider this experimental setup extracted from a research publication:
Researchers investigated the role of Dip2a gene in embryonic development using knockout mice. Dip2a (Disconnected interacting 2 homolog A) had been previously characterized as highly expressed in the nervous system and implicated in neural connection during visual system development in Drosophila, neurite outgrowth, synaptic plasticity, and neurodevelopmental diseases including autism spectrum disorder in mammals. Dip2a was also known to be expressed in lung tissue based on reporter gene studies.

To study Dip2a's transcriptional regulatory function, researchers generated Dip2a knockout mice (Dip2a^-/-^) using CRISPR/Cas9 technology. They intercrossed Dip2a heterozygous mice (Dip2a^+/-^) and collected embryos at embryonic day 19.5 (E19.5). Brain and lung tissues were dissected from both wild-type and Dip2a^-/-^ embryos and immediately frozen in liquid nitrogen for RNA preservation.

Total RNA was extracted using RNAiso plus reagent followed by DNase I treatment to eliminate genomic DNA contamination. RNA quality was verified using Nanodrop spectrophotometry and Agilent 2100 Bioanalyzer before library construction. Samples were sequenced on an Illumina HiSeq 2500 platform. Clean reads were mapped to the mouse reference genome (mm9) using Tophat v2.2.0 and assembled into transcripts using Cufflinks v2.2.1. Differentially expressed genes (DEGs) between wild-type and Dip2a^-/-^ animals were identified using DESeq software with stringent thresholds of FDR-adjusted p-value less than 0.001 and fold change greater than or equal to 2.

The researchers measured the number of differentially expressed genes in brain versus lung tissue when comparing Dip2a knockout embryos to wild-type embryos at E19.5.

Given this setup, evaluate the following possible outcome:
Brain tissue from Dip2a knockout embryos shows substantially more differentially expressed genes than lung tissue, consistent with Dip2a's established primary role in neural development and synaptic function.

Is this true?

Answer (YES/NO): NO